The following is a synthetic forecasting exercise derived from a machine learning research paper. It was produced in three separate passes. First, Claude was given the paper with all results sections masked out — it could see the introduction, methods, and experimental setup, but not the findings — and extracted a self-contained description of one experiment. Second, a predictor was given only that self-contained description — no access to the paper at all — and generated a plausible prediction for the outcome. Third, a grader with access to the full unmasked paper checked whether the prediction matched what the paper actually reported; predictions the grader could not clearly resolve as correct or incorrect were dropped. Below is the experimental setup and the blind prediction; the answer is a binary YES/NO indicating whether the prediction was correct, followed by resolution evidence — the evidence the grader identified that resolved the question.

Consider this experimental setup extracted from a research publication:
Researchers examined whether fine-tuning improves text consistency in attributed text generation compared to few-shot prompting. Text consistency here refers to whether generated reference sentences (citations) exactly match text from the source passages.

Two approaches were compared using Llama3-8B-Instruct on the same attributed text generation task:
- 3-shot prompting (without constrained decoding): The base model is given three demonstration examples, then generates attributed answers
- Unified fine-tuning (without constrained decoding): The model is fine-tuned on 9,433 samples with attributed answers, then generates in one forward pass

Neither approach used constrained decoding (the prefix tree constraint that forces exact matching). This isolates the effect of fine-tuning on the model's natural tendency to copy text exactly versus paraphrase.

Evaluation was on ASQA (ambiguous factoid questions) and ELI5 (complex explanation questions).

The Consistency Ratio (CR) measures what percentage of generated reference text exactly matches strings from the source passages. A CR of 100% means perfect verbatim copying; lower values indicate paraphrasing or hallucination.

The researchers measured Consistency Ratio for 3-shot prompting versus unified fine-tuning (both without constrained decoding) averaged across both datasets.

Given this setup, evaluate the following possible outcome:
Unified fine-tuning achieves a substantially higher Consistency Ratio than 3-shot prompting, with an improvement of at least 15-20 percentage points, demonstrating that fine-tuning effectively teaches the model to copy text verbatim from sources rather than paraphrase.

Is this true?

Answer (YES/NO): YES